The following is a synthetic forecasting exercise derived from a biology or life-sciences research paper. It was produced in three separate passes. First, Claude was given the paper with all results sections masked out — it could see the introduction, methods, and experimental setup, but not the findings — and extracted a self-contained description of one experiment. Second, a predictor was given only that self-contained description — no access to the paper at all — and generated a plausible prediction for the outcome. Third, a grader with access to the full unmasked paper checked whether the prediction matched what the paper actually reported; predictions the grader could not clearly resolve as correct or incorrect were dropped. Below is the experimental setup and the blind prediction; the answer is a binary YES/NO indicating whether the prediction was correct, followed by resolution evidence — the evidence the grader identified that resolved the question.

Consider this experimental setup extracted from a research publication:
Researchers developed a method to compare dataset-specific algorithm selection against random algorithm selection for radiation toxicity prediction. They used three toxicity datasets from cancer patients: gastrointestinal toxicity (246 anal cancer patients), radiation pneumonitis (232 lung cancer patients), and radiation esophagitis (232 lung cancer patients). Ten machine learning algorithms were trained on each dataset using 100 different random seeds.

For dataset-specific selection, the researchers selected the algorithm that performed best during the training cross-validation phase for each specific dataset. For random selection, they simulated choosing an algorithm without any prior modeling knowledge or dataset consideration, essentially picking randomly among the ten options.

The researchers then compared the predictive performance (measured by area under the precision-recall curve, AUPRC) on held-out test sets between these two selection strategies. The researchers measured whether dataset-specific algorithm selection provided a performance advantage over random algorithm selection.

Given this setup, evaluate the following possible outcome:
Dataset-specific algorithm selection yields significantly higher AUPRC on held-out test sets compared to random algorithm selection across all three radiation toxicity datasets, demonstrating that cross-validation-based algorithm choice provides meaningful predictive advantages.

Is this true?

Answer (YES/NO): YES